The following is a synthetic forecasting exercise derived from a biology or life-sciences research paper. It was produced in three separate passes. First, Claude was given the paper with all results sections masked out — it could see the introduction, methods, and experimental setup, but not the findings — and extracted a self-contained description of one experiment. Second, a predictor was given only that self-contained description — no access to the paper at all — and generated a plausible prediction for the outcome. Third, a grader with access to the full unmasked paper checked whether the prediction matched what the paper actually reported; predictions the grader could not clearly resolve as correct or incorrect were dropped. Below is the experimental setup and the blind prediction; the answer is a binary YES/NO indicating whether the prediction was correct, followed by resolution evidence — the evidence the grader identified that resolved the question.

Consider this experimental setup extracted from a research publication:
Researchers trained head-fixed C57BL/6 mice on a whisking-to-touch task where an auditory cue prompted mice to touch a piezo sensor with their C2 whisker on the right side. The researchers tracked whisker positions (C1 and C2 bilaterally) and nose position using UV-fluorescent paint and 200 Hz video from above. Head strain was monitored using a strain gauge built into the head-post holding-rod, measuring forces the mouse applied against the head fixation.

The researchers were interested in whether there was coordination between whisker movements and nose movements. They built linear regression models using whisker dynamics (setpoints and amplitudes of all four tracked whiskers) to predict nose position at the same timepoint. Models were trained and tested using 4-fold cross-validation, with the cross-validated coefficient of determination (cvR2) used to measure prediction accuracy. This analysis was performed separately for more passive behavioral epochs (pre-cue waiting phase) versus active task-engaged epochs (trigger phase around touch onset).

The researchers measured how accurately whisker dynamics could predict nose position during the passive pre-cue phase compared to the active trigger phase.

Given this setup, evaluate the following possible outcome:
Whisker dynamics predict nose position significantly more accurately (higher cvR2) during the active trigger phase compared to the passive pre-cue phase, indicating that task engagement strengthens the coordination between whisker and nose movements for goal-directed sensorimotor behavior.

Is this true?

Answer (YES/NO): NO